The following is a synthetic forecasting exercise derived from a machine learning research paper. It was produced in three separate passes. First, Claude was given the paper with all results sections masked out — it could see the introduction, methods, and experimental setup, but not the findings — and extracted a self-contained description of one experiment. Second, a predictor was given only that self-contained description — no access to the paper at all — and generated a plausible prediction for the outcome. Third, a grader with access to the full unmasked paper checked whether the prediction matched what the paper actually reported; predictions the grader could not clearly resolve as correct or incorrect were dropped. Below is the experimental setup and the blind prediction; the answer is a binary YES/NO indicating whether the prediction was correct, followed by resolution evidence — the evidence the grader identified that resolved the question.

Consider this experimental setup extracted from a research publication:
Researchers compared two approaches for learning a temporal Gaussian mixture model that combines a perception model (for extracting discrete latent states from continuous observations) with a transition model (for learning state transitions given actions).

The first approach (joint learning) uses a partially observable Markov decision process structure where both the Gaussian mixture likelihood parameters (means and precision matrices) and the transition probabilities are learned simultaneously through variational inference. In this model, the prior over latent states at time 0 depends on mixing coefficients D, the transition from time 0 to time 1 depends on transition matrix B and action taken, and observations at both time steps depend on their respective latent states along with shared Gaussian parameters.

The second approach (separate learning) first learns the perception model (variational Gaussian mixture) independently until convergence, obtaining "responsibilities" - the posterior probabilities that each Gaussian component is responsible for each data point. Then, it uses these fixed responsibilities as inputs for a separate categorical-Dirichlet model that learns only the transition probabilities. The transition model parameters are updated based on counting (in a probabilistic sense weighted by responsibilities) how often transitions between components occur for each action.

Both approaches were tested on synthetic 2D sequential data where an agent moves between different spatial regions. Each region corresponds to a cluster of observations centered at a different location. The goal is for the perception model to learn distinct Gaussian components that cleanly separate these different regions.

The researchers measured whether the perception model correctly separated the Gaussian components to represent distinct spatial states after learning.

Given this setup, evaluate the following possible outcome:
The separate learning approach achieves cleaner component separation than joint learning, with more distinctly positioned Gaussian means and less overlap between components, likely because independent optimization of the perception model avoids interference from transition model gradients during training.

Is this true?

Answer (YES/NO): YES